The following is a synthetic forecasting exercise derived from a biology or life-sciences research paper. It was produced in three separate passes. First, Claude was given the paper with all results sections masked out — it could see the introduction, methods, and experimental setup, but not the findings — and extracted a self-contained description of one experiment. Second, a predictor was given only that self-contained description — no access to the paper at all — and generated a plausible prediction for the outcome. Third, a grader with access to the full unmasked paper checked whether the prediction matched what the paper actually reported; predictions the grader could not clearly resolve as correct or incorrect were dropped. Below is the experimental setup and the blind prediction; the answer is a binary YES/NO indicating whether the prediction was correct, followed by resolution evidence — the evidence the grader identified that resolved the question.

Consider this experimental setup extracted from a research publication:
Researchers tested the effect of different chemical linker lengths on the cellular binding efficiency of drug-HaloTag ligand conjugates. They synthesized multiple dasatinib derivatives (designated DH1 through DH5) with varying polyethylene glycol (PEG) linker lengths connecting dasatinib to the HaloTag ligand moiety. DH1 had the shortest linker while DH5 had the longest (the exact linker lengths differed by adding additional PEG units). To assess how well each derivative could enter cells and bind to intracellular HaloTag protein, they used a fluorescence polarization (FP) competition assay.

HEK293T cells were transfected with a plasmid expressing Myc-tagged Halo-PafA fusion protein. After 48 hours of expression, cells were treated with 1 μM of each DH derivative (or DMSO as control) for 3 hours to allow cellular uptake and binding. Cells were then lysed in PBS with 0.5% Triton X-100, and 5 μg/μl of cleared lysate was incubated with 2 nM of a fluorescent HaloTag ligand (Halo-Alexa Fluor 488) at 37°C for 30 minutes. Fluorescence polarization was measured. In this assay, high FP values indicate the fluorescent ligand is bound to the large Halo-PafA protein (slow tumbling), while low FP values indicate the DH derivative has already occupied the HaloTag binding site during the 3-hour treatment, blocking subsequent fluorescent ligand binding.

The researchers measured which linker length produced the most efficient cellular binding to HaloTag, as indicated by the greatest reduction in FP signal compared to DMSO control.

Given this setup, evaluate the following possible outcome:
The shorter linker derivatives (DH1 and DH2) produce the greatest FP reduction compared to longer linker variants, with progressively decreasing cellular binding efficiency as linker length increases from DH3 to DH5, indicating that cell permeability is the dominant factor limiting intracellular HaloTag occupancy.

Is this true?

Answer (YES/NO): NO